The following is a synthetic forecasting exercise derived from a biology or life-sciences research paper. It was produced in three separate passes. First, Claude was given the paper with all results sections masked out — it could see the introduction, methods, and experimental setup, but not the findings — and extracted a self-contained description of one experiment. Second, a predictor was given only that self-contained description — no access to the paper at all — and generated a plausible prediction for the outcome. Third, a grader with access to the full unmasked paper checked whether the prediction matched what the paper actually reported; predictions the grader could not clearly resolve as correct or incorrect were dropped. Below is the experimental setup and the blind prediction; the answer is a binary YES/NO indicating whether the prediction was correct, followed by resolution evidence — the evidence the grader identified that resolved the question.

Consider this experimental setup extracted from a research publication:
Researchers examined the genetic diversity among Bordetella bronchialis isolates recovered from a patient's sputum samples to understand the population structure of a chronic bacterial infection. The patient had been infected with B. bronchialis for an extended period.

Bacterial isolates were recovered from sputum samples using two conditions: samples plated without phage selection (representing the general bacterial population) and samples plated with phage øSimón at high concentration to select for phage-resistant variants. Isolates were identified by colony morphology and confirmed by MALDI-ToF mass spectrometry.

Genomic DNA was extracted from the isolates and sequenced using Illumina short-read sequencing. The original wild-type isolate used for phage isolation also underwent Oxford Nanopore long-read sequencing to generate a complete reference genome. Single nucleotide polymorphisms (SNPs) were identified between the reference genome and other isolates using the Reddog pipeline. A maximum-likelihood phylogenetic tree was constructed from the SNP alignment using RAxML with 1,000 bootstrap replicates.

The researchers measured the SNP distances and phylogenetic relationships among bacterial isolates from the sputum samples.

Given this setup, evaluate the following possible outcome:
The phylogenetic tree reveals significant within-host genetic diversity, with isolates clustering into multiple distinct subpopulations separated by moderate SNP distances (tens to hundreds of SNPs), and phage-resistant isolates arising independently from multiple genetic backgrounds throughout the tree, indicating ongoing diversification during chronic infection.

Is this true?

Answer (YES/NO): NO